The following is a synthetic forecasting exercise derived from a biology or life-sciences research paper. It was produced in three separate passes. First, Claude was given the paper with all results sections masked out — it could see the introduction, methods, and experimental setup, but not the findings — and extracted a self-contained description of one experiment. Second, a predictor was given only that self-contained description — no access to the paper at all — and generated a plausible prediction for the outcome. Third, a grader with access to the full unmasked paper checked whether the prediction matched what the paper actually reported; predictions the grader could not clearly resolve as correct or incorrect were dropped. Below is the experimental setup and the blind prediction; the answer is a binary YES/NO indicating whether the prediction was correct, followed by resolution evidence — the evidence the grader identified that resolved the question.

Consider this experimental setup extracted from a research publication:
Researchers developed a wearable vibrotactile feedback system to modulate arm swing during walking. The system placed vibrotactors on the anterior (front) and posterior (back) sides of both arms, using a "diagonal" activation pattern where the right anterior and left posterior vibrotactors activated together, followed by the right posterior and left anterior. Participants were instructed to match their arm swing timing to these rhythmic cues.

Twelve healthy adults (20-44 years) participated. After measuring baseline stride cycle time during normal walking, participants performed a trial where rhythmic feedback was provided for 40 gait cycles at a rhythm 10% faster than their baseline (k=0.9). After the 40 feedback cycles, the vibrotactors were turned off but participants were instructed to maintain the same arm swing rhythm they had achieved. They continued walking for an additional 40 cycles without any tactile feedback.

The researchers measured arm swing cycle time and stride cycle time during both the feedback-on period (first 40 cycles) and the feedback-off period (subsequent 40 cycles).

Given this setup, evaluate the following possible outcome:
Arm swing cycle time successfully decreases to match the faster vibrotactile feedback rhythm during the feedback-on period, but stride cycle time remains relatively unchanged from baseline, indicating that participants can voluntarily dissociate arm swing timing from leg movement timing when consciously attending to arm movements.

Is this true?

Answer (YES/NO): NO